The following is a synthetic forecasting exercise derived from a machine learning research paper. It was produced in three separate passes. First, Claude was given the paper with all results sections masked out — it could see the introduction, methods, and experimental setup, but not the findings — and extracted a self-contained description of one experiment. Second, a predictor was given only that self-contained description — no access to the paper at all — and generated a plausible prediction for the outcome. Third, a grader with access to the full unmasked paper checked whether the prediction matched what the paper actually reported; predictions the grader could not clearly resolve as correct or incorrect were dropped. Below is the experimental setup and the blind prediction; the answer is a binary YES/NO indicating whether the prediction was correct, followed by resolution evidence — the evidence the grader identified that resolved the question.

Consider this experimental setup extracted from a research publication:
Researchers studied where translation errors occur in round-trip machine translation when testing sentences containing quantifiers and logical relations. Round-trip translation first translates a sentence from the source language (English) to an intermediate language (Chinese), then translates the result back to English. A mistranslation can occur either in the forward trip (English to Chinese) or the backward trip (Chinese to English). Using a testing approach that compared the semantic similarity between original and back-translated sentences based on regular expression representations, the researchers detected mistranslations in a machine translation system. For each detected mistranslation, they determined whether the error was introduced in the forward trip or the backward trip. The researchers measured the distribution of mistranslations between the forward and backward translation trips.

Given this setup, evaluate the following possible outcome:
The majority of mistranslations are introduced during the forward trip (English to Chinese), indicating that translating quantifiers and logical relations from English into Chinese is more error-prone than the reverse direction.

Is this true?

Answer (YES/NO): YES